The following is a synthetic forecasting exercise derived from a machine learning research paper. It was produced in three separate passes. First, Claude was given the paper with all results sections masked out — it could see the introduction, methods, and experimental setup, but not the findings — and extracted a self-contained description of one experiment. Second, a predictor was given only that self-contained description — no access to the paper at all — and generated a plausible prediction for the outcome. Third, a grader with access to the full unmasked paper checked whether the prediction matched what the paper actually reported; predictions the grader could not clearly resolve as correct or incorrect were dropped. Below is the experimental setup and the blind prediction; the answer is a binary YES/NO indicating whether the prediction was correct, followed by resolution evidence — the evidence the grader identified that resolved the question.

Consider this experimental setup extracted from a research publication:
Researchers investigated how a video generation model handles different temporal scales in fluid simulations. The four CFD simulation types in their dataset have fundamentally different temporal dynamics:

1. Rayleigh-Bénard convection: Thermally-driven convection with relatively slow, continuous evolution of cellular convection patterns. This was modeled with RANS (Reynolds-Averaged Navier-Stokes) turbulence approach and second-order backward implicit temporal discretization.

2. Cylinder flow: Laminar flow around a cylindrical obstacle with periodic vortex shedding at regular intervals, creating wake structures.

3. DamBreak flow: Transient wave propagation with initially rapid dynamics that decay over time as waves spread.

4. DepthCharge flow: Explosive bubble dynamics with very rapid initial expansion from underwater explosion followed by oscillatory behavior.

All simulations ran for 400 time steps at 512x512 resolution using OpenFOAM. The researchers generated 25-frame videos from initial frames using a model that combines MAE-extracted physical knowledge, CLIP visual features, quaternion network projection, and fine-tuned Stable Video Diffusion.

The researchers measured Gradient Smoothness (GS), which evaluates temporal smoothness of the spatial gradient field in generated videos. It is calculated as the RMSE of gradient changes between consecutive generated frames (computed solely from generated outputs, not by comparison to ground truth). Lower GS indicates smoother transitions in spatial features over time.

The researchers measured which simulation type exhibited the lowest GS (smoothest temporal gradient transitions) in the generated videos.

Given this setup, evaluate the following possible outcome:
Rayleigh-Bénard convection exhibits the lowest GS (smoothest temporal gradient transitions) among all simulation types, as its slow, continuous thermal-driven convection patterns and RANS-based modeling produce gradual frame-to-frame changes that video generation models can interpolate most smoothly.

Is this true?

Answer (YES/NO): YES